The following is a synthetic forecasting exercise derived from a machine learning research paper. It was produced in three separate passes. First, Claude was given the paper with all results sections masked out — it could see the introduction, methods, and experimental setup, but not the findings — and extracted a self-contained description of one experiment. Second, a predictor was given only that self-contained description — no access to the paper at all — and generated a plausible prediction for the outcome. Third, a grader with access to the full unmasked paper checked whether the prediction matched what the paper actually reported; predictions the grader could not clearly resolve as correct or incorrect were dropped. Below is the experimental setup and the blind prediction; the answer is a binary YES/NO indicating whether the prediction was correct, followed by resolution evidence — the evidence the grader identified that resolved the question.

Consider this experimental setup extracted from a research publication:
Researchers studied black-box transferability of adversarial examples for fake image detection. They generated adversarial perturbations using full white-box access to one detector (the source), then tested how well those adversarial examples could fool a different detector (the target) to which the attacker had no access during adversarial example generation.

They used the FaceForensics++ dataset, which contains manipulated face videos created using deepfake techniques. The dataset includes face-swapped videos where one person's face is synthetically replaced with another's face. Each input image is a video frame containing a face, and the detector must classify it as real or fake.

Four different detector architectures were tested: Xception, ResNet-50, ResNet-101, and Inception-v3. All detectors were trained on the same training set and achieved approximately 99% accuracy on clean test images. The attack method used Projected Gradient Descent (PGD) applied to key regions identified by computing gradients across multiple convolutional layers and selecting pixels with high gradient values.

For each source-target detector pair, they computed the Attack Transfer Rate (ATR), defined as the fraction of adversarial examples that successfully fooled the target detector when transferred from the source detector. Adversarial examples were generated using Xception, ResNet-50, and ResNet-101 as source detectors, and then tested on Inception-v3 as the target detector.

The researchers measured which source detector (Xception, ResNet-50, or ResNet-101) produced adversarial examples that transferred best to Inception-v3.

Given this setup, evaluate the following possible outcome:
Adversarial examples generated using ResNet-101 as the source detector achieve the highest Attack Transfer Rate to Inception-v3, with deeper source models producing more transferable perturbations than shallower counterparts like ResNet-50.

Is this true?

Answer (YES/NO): NO